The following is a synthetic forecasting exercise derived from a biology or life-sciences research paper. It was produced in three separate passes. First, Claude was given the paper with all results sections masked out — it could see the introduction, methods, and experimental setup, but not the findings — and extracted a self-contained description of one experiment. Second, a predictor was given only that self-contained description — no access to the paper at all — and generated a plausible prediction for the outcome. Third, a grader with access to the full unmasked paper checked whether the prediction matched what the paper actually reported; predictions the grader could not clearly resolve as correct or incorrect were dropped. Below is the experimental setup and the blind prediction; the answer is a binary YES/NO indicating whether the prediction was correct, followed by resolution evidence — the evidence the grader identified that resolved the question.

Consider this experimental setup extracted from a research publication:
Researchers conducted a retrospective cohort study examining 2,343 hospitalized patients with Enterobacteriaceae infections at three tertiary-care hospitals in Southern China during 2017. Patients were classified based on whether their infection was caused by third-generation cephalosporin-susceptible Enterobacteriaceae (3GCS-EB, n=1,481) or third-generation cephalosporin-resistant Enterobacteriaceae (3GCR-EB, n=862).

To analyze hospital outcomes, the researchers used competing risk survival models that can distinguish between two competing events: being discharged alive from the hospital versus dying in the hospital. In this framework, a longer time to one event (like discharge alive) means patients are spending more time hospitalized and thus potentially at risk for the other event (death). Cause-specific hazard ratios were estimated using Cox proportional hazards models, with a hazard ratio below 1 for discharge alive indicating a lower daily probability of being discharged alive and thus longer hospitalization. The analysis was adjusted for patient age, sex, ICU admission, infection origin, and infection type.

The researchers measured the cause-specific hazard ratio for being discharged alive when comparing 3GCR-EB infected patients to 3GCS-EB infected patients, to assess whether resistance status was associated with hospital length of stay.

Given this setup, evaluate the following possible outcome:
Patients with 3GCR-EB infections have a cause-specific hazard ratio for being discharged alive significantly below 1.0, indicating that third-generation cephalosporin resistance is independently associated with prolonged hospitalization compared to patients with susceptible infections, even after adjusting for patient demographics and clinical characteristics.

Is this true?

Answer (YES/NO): YES